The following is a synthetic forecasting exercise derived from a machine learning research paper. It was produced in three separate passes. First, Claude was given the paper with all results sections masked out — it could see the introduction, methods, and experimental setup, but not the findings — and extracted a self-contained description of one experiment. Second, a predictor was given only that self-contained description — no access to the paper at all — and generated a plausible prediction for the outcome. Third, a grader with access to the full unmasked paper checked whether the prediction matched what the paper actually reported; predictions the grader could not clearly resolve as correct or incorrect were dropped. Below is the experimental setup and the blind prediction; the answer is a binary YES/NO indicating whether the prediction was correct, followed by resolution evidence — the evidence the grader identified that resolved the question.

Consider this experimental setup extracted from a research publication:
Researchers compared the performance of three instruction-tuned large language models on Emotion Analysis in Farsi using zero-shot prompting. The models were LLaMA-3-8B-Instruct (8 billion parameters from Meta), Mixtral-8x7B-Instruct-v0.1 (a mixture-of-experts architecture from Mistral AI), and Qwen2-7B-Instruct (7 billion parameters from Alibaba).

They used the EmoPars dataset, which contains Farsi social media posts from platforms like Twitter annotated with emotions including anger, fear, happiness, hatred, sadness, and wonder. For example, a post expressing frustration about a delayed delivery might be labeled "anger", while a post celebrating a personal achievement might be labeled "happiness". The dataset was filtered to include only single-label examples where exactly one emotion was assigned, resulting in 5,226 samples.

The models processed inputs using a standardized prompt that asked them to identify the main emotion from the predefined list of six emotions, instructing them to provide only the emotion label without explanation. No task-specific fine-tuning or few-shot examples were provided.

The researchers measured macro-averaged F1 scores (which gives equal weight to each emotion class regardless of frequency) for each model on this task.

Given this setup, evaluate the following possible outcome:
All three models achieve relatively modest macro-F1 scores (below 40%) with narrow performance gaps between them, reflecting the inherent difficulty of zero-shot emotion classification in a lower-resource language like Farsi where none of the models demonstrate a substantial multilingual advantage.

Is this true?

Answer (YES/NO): YES